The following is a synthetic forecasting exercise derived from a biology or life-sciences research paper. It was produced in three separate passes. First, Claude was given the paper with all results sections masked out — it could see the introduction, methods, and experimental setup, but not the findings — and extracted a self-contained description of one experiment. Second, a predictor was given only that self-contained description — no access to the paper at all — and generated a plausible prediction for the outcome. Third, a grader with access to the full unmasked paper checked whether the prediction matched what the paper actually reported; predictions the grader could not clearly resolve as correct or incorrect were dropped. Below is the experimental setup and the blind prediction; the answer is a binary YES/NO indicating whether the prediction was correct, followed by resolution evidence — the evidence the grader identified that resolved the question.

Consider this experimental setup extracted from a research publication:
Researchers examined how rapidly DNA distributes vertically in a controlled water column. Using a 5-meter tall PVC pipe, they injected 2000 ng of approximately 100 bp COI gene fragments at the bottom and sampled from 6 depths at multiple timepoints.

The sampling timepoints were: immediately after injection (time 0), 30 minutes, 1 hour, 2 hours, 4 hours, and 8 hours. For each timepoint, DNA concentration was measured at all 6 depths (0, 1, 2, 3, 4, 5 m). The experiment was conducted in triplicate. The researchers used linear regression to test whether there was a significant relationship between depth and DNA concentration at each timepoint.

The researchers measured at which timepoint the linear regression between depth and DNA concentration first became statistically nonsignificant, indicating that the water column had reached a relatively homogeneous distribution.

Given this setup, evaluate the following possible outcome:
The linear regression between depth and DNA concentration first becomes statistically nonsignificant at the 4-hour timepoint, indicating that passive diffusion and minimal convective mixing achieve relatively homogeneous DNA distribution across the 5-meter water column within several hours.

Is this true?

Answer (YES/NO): NO